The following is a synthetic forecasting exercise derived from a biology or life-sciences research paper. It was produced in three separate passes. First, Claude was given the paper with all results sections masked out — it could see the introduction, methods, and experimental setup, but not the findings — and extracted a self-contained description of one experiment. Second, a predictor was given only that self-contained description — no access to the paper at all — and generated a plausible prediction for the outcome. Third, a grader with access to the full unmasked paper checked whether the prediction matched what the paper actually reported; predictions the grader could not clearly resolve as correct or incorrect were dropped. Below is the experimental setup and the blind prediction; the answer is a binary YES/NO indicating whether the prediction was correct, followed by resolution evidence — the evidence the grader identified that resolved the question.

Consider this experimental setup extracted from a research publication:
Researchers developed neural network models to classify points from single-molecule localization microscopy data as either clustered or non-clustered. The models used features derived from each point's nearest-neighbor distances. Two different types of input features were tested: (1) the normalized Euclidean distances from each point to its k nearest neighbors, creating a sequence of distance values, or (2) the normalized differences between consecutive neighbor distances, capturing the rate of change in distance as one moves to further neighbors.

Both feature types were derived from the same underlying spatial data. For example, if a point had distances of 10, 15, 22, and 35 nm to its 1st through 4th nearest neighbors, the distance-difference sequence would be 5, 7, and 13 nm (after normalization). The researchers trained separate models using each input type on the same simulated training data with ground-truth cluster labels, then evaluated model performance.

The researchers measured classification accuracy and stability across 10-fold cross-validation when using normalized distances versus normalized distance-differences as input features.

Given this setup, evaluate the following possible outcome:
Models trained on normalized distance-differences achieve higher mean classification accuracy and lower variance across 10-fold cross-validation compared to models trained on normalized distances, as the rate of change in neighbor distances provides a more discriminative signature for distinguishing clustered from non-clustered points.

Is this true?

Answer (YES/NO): NO